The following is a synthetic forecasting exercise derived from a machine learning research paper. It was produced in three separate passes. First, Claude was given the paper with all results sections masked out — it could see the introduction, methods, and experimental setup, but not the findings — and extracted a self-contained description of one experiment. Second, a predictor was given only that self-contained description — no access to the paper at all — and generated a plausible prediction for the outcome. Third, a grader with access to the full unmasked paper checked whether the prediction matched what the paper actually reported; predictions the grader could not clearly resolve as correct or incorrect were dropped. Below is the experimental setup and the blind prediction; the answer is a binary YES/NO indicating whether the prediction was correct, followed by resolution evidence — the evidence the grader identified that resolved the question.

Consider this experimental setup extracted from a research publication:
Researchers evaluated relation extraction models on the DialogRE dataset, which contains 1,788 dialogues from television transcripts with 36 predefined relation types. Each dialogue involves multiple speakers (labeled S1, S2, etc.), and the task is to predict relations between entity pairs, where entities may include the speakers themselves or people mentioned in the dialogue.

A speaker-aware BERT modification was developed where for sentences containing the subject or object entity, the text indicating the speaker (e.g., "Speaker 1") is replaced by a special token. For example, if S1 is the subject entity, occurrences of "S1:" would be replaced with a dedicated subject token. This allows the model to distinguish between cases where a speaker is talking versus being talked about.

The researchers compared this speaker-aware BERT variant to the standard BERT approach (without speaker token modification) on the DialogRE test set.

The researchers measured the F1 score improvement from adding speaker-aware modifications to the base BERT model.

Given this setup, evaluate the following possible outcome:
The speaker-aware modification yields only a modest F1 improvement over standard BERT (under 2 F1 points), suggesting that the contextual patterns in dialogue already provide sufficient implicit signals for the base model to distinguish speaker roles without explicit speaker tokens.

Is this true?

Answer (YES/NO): NO